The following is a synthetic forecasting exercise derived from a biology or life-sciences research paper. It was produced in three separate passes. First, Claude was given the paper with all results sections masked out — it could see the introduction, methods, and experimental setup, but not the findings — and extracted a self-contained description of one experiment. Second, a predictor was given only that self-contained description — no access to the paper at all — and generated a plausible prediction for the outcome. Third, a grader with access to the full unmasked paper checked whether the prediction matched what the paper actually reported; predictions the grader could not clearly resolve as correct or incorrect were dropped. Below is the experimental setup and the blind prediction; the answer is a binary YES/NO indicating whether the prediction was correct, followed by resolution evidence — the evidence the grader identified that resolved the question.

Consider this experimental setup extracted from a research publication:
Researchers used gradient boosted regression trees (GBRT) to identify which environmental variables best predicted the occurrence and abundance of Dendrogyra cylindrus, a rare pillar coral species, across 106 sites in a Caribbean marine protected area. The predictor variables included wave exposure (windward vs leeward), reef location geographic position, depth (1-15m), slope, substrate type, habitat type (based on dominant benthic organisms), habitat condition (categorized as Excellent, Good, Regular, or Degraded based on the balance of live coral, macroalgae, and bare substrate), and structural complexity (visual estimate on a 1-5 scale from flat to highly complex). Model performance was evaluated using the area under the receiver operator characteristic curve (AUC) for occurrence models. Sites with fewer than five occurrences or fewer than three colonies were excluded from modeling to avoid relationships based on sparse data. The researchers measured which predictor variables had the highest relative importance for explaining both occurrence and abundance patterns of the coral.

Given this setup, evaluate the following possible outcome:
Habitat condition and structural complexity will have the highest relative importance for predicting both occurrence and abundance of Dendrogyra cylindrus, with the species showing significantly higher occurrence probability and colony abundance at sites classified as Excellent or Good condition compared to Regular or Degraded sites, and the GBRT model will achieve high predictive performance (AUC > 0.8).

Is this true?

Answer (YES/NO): NO